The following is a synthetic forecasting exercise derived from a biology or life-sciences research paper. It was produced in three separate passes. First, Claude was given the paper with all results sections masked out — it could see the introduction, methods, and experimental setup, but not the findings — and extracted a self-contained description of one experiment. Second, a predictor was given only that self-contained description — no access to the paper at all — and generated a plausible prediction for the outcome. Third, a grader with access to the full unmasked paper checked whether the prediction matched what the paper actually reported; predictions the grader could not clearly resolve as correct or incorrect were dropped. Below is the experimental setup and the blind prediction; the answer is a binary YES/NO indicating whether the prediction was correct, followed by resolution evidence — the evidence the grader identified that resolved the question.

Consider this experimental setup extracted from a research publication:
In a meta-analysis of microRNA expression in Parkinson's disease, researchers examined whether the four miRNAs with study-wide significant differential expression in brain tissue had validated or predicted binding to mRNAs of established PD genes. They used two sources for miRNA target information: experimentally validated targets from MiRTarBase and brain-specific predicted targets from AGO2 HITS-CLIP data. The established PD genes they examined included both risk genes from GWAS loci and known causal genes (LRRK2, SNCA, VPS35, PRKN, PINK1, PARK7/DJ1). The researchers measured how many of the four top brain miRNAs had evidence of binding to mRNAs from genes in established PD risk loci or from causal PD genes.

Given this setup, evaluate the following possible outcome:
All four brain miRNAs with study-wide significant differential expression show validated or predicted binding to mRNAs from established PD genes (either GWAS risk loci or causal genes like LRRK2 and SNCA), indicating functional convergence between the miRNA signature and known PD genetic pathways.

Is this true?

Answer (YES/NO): NO